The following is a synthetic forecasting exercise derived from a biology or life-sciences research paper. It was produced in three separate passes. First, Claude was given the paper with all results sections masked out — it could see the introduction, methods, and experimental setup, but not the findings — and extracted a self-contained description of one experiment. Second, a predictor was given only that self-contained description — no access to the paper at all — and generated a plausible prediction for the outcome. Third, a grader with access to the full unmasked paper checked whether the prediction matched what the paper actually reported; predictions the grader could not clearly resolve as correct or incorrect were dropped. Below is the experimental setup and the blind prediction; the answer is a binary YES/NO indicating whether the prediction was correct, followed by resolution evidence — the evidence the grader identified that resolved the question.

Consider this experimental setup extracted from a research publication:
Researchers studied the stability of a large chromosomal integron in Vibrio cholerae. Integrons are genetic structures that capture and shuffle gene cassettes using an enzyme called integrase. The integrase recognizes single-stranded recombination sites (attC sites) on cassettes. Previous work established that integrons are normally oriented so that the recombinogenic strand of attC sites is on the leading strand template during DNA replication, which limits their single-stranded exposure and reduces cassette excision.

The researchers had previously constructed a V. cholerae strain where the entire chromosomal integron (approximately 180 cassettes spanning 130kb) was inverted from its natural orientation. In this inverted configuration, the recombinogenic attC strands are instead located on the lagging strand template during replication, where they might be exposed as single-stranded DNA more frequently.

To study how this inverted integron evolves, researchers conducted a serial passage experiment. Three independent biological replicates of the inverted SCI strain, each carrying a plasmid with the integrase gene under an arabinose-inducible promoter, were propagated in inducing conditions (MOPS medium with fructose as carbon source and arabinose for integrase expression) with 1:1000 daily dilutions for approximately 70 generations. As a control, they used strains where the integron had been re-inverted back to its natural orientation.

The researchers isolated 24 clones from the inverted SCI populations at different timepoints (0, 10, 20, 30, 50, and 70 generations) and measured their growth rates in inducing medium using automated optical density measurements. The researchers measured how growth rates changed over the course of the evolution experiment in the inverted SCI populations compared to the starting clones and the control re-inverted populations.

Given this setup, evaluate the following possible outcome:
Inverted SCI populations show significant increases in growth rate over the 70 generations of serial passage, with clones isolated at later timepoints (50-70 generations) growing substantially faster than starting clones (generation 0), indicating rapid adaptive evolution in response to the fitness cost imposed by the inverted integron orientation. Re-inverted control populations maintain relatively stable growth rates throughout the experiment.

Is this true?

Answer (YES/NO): YES